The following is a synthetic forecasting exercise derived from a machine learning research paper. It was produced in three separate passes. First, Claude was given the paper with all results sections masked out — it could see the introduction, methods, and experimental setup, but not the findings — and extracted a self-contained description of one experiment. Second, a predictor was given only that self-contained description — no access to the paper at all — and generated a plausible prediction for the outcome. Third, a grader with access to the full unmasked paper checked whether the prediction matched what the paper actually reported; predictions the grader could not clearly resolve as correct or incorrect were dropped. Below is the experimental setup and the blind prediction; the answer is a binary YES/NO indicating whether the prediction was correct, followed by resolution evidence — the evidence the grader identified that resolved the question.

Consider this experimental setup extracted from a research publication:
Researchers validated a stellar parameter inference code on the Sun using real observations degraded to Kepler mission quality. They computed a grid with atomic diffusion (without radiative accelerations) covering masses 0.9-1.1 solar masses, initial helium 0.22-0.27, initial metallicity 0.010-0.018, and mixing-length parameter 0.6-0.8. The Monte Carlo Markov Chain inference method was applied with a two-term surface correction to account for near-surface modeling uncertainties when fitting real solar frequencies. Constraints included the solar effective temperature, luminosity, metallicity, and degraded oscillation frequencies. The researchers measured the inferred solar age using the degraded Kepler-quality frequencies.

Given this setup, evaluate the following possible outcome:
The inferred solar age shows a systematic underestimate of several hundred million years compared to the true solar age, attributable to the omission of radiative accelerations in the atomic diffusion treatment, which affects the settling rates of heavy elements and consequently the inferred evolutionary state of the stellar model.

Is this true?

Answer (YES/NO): NO